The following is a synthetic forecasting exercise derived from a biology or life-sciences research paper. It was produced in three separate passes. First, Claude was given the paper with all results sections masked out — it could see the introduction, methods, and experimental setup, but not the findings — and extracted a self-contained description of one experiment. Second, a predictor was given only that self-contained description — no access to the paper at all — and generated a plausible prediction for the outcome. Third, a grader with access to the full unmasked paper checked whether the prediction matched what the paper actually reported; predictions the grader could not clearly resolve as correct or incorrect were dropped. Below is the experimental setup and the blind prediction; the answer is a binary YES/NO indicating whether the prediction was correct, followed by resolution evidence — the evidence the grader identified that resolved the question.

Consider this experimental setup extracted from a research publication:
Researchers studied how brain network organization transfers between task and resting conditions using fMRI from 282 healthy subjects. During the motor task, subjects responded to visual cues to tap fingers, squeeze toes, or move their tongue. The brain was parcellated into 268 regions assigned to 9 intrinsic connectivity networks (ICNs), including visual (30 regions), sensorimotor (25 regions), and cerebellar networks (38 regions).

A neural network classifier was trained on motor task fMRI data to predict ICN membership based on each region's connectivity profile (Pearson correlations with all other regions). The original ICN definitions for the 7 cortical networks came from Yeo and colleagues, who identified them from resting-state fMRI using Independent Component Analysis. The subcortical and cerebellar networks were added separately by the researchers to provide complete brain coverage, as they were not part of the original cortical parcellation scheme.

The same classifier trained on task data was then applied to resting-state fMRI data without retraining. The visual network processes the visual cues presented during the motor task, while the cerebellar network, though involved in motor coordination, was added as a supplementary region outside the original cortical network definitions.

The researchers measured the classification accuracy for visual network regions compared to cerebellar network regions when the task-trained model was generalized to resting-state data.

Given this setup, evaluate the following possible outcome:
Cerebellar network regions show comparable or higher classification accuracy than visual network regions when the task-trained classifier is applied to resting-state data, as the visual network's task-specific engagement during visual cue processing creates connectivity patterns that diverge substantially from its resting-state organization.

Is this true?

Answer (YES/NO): NO